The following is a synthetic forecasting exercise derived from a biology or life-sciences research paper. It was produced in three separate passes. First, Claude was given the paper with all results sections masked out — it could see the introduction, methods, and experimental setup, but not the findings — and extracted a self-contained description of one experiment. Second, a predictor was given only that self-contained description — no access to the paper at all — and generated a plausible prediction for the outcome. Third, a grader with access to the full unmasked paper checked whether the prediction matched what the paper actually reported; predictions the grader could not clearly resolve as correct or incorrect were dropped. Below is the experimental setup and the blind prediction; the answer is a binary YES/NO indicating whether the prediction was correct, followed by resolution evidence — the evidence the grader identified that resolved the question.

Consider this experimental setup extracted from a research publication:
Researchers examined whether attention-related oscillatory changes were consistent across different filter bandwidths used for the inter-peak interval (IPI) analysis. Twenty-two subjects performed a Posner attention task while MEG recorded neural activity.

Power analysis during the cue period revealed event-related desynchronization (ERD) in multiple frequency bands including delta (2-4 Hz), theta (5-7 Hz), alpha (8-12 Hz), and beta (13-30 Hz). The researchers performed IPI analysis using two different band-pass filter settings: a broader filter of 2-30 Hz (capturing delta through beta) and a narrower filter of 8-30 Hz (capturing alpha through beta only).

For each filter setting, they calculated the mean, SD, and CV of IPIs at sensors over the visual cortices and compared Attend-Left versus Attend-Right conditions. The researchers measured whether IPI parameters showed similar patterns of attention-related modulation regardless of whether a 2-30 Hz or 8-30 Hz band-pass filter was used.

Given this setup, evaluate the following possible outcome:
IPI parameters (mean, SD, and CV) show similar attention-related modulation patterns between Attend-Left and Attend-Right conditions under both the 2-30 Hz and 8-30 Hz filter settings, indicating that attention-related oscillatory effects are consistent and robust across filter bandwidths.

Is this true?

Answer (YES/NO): YES